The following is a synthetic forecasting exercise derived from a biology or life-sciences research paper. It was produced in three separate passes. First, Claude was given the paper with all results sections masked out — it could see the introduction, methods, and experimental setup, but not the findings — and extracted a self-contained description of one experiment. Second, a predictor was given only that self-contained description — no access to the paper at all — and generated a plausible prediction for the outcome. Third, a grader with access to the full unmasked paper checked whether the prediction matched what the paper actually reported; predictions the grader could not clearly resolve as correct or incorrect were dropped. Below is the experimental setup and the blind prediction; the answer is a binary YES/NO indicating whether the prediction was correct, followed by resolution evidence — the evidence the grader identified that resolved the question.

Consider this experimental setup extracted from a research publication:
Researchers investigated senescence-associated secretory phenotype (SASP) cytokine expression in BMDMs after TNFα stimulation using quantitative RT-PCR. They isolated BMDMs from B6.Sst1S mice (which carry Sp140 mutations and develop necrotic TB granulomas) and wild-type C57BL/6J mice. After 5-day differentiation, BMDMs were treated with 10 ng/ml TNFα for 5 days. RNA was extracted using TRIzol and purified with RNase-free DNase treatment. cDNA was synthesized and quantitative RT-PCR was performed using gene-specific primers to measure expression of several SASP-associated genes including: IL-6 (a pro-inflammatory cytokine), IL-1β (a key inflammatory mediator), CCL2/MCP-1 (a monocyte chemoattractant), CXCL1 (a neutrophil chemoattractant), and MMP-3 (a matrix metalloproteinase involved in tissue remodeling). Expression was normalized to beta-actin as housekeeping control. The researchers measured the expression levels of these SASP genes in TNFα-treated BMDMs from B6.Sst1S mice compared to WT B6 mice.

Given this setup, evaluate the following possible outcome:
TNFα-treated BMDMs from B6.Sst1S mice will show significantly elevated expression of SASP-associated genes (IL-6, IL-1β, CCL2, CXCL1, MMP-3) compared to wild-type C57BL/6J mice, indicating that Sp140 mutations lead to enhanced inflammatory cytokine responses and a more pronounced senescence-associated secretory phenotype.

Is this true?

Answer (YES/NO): YES